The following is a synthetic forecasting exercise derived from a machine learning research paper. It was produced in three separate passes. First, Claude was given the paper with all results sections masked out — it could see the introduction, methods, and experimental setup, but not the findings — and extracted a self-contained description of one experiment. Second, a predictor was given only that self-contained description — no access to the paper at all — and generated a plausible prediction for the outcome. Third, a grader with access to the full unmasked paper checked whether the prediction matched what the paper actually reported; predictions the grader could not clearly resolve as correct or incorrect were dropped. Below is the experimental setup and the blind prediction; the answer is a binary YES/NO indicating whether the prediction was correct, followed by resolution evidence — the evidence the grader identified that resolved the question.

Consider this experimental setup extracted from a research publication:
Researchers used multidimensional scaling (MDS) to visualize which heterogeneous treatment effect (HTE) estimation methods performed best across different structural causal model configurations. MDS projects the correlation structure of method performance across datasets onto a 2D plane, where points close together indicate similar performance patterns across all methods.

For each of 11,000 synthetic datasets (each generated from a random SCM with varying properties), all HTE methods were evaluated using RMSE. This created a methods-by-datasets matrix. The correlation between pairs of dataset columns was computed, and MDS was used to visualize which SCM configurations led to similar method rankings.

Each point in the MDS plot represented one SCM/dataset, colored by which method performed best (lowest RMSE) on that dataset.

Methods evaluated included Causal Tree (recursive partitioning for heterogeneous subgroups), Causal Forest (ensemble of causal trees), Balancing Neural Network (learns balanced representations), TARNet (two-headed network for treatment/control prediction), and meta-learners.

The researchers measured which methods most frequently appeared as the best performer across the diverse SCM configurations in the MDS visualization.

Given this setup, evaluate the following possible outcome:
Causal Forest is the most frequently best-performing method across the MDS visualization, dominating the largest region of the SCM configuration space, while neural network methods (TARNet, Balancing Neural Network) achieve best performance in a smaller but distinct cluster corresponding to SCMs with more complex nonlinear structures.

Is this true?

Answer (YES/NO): NO